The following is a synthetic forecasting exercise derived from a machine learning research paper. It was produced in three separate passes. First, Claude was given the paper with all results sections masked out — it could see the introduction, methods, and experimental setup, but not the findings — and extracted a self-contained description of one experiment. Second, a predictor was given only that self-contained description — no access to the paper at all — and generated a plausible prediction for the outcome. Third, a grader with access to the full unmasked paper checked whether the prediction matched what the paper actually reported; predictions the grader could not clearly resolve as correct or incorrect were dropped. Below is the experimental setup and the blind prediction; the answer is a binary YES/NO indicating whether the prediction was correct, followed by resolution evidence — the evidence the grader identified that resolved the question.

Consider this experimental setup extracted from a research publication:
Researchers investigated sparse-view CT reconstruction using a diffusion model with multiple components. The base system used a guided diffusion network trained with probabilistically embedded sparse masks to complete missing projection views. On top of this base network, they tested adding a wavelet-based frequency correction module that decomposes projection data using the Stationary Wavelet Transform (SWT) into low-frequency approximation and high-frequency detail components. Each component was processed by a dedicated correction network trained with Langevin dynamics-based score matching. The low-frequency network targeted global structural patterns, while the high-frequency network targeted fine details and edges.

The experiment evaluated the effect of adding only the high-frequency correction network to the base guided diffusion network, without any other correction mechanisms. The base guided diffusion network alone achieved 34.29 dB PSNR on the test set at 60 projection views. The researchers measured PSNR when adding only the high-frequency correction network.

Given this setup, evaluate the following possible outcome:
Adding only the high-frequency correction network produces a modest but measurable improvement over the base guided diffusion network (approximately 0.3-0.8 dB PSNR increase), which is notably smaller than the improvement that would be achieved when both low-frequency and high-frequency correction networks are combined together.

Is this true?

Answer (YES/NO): NO